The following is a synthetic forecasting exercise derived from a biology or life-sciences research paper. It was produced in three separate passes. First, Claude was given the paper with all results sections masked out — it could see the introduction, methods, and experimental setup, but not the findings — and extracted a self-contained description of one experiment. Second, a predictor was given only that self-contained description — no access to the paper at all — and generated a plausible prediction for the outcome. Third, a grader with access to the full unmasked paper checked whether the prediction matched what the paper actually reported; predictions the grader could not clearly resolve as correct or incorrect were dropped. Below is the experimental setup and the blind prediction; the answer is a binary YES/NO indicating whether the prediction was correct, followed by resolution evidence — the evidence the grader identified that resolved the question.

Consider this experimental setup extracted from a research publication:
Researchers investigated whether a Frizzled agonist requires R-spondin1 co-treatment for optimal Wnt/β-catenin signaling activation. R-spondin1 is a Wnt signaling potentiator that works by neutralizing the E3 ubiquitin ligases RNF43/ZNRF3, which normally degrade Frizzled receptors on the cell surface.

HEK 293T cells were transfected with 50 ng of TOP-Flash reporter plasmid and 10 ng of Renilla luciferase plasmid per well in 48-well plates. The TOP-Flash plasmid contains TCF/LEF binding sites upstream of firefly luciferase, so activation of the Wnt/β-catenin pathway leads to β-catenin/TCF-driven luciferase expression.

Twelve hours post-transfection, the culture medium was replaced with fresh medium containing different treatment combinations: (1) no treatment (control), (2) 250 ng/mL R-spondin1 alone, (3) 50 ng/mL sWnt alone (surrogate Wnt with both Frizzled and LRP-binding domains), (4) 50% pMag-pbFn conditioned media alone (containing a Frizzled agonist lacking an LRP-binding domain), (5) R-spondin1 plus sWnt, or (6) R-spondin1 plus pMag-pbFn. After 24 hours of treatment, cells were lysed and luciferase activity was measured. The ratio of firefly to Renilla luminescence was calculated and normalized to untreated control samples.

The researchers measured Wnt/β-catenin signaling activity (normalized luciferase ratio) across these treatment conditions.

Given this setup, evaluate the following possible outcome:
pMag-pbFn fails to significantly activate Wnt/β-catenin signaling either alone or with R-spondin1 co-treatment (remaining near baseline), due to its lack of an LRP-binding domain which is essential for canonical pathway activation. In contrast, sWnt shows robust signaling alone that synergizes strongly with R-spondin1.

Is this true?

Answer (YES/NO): NO